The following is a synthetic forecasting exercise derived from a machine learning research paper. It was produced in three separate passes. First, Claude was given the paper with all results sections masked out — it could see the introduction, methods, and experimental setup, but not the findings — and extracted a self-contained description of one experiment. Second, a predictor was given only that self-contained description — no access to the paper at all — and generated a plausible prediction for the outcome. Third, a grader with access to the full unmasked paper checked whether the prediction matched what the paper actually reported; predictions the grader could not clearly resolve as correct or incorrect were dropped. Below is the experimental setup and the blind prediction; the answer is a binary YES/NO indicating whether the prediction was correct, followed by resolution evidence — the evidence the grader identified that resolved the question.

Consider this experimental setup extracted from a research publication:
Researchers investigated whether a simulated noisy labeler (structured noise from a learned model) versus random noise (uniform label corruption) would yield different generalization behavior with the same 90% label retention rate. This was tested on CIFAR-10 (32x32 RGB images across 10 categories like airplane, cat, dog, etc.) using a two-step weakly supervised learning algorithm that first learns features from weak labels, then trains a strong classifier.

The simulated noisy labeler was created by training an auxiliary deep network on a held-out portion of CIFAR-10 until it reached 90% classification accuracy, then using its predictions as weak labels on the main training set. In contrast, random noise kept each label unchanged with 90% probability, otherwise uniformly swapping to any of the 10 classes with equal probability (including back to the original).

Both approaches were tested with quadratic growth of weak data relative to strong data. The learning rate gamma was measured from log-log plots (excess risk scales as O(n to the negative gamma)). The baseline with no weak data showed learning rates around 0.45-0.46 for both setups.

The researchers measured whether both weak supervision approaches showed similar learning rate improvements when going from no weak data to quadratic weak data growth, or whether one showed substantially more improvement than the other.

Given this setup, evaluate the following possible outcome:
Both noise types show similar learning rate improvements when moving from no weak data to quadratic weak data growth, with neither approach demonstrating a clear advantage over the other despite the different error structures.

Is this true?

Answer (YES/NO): NO